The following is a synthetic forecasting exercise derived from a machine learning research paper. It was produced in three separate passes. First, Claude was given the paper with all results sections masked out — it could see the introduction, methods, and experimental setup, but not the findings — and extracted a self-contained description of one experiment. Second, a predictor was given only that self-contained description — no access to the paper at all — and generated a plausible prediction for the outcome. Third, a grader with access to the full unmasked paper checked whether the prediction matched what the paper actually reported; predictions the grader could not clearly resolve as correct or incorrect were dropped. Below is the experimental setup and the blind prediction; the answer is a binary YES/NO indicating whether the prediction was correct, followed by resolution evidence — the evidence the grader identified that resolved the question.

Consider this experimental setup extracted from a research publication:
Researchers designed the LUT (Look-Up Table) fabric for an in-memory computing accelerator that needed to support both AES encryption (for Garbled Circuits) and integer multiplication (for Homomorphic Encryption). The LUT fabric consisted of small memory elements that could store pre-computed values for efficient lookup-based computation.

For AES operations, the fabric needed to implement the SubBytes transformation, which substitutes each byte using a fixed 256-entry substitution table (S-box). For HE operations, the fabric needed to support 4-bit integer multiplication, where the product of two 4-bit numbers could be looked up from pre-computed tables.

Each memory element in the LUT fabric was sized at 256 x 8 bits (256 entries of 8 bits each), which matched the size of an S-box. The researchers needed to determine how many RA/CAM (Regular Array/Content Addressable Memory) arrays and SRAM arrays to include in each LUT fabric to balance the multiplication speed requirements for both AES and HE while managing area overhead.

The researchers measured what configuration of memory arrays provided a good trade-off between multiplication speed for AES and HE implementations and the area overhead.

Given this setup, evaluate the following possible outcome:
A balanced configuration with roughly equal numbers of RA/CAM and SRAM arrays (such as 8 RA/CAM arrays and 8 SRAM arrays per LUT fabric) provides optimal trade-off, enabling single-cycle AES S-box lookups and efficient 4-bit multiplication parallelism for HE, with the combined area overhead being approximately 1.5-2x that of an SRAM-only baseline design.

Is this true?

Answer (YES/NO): NO